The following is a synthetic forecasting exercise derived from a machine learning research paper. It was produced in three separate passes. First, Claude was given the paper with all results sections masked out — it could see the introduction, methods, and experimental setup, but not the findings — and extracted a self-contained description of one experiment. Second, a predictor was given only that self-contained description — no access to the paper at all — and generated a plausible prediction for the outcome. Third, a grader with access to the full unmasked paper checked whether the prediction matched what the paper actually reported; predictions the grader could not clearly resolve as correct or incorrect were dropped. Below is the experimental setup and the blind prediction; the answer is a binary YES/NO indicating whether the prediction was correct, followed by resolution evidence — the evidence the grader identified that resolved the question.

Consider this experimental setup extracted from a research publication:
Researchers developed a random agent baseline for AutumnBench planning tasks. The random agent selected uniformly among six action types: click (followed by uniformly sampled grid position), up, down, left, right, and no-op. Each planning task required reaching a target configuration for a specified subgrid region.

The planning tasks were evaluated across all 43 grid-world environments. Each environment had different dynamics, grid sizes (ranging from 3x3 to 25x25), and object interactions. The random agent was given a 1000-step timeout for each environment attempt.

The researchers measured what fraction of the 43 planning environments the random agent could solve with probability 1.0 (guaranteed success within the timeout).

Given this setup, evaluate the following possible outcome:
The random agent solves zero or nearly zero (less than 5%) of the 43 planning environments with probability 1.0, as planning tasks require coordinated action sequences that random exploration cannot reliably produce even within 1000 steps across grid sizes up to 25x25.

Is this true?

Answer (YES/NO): NO